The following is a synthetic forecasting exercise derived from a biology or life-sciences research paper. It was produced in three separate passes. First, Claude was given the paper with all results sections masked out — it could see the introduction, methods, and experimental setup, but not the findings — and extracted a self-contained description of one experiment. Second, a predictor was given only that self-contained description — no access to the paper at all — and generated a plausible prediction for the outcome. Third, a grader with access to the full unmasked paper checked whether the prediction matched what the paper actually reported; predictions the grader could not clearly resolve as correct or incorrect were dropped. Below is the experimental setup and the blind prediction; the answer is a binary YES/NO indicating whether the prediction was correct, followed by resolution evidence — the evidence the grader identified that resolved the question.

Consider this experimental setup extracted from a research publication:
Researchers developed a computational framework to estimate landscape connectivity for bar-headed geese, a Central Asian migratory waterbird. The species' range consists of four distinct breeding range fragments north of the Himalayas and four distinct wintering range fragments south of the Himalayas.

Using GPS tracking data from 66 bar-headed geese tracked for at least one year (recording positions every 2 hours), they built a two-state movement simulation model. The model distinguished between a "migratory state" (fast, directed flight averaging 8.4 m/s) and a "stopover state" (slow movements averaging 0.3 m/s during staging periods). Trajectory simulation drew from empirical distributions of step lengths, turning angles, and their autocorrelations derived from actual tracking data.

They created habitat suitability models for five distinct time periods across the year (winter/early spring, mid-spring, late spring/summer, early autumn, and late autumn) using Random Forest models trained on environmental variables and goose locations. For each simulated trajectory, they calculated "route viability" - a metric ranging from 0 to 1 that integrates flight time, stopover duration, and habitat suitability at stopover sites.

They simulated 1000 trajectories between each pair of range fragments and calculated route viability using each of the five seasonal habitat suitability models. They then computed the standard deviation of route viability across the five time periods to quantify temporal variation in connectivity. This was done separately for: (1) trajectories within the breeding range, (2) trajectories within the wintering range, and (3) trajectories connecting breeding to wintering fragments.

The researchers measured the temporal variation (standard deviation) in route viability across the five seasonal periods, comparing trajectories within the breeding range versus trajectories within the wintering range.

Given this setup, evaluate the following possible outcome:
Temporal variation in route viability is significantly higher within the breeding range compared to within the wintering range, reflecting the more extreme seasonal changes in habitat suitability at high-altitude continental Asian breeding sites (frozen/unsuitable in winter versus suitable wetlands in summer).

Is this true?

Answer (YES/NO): YES